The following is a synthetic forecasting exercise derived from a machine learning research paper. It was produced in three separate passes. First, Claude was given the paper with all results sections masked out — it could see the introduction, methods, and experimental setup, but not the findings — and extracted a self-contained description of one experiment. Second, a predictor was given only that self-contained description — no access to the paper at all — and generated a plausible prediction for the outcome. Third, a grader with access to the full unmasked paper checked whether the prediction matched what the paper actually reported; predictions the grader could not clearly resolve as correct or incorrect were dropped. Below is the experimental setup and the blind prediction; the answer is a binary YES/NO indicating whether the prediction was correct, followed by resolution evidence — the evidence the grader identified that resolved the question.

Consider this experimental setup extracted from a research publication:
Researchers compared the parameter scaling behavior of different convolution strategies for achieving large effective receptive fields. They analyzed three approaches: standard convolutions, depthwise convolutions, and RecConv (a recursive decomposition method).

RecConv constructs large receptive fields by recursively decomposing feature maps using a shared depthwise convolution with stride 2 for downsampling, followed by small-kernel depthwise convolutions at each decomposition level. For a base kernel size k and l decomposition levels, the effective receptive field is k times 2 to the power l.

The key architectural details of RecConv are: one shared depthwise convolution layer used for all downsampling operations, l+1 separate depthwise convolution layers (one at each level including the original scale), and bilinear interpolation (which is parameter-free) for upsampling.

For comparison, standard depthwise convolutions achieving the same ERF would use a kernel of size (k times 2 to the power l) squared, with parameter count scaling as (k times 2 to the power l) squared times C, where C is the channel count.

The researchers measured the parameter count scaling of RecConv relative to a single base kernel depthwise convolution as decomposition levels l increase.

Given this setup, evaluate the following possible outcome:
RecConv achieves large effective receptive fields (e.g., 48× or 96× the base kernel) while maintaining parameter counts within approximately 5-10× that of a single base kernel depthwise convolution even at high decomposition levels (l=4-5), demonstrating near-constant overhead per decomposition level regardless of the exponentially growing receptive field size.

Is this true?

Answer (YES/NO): NO